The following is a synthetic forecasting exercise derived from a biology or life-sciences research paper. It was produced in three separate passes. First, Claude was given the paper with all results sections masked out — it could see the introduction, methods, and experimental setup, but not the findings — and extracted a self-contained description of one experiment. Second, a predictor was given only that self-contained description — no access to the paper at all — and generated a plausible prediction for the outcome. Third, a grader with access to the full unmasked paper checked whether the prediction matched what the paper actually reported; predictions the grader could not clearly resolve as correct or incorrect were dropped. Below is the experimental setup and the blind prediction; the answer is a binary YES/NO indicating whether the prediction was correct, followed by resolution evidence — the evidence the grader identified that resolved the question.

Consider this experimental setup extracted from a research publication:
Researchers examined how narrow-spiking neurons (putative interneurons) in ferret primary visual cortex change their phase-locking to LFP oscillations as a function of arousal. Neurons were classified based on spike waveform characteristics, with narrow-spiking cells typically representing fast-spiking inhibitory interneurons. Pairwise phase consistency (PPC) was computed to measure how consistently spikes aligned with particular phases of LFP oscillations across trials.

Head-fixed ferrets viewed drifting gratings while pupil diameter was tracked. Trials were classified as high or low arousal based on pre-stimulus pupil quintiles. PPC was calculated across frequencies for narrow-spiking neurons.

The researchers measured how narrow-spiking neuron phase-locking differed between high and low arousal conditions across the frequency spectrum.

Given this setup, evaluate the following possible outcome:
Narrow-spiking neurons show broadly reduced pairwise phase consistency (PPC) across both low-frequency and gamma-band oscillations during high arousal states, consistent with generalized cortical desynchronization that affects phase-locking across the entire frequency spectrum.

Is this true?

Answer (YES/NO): NO